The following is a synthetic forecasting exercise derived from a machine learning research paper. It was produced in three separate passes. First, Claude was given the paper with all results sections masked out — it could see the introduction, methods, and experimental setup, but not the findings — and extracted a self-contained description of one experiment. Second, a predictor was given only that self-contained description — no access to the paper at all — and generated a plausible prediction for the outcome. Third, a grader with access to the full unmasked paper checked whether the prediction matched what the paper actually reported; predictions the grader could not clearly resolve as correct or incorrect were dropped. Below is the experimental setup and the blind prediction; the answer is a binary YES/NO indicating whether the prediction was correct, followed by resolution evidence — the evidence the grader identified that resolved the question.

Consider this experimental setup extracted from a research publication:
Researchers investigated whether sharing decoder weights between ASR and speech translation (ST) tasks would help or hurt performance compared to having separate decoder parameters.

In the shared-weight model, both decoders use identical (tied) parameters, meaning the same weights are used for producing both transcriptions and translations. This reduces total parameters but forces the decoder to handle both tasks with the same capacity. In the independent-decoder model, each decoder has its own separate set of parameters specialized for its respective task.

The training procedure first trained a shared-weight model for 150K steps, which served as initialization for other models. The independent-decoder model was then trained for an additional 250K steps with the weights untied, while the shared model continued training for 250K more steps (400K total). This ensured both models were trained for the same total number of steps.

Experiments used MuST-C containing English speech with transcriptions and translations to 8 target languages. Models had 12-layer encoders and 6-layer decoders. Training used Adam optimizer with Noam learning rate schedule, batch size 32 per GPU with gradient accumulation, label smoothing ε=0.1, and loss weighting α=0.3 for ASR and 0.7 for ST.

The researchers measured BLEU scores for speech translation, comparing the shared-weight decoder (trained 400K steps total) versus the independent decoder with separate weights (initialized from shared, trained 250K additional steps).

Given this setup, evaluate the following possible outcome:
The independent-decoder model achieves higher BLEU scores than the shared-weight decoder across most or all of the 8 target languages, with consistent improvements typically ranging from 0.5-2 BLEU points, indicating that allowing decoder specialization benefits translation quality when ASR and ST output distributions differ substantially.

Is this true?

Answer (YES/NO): NO